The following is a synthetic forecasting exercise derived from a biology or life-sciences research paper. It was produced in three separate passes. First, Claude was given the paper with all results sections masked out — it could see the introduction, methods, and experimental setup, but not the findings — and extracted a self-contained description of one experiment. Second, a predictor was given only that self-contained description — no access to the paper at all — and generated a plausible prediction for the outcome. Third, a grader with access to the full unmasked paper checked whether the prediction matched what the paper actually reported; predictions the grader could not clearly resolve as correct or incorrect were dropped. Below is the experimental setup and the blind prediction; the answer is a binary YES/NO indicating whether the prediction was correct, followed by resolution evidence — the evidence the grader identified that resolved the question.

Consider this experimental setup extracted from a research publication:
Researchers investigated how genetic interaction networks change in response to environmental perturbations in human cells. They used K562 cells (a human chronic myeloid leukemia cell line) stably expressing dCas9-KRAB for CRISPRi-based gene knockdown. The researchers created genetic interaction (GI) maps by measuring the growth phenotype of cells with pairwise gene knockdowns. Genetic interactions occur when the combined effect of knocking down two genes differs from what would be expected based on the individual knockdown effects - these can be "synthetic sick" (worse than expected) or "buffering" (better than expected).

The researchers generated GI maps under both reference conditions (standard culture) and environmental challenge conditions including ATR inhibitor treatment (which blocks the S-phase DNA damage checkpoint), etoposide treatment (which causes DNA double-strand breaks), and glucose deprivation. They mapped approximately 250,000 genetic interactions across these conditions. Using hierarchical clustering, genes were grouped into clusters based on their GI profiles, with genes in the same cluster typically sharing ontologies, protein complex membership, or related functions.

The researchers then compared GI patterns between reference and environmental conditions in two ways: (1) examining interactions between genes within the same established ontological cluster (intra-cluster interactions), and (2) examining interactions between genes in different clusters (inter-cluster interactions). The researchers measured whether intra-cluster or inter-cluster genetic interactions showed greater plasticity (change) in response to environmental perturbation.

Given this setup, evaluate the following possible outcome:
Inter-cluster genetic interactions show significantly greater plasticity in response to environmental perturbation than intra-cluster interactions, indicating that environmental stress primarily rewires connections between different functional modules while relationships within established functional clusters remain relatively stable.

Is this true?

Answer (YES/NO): YES